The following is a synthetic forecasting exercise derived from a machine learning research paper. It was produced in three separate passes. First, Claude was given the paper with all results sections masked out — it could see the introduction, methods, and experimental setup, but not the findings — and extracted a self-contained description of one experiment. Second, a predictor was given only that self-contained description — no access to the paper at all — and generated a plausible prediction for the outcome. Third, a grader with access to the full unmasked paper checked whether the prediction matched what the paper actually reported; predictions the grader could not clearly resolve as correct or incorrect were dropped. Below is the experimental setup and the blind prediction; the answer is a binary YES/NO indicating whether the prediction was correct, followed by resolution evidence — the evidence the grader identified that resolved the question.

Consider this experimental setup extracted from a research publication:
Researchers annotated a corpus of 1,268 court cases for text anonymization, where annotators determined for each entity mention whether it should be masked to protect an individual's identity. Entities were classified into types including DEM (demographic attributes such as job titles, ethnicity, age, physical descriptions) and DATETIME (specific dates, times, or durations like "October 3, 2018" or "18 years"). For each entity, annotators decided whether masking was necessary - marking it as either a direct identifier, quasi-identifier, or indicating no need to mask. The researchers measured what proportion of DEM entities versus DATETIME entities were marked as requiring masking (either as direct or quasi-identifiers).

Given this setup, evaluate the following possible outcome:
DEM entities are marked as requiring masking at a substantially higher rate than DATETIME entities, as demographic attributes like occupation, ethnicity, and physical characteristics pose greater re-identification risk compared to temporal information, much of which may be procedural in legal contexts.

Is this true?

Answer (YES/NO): NO